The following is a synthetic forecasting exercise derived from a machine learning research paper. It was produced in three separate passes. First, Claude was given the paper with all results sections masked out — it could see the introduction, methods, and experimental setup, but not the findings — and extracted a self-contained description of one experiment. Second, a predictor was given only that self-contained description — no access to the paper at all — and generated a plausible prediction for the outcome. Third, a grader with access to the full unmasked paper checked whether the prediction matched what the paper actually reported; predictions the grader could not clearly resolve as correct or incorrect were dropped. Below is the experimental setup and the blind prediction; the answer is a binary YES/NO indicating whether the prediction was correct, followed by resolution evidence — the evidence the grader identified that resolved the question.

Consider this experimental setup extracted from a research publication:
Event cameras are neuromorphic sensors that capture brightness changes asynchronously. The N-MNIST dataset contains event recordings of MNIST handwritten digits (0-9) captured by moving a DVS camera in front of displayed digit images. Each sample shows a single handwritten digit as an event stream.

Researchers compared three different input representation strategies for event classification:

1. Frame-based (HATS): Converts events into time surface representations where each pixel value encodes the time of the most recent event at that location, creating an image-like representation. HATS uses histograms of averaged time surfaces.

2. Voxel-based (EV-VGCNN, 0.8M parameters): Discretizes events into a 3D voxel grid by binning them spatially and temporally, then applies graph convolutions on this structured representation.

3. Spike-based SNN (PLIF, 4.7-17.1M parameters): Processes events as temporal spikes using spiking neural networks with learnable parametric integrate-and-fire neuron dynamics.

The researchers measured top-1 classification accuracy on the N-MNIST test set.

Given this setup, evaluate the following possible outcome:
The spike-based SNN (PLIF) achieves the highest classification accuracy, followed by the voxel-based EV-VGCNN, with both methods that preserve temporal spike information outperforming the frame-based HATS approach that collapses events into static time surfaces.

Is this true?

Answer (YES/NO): YES